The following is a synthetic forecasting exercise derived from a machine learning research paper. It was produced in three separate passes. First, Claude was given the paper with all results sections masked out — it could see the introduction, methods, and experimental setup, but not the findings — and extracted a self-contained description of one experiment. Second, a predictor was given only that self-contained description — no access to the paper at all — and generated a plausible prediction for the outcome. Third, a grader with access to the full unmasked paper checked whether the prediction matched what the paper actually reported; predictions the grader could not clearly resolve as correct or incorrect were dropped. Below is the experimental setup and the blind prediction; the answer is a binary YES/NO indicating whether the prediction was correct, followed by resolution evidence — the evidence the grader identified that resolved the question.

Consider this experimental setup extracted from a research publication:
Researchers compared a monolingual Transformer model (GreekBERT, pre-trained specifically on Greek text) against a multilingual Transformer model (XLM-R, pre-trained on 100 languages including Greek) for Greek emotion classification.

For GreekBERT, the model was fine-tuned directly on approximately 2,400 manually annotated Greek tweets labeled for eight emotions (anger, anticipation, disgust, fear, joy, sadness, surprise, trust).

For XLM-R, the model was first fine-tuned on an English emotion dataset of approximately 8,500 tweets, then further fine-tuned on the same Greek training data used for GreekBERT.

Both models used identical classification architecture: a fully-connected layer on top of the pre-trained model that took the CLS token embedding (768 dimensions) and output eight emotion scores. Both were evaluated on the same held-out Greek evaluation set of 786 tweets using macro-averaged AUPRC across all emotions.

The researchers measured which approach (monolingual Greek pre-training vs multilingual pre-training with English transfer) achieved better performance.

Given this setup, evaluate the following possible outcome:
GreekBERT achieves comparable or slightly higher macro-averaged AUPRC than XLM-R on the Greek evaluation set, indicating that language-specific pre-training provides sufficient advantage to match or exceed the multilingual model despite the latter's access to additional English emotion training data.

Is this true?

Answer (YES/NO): NO